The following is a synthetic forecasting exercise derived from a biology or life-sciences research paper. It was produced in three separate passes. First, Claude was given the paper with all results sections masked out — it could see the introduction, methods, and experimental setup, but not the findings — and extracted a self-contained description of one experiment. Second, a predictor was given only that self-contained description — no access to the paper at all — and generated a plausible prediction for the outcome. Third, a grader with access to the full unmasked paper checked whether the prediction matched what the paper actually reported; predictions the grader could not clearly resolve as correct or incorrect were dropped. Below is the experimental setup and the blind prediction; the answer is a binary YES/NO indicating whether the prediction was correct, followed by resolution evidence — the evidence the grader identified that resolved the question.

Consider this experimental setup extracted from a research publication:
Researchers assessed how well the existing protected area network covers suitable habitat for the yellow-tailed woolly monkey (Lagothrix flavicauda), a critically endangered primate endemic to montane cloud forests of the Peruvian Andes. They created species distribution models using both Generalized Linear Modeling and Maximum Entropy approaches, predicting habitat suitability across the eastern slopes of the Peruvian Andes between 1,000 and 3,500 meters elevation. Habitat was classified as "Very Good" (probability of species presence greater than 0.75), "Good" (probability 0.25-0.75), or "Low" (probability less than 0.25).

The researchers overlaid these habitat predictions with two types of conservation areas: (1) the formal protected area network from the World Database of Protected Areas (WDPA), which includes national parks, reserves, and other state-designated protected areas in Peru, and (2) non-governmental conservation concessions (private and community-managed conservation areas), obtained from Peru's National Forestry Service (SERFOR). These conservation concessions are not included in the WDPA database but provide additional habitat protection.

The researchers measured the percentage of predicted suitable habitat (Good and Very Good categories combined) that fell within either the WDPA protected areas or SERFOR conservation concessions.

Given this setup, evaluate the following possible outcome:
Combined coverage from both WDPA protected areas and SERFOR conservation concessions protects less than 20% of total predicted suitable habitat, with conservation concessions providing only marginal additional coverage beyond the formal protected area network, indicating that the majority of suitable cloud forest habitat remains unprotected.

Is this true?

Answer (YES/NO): NO